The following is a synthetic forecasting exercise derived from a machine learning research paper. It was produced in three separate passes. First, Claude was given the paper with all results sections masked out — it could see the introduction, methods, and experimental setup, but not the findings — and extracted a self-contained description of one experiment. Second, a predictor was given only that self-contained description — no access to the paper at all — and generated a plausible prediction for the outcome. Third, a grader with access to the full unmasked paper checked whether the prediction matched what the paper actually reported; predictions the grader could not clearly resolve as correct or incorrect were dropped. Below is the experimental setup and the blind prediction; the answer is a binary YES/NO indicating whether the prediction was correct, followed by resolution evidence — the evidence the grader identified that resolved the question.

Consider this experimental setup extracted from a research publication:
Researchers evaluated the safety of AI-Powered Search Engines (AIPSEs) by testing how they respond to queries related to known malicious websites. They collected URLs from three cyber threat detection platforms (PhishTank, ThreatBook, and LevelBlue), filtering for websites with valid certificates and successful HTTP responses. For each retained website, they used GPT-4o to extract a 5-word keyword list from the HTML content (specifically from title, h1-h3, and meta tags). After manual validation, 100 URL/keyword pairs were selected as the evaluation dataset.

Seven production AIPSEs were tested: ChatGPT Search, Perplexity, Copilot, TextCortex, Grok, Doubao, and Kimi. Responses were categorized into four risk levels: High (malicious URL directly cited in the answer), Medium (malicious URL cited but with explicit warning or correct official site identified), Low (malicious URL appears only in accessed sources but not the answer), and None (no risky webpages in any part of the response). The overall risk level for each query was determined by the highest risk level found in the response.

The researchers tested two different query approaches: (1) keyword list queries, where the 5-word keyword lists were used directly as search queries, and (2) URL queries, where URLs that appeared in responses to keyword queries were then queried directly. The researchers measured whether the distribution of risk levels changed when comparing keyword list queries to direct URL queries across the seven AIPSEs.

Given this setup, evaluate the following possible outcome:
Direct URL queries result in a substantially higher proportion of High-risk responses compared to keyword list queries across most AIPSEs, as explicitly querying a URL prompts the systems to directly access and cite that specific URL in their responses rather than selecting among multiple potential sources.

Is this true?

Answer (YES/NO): YES